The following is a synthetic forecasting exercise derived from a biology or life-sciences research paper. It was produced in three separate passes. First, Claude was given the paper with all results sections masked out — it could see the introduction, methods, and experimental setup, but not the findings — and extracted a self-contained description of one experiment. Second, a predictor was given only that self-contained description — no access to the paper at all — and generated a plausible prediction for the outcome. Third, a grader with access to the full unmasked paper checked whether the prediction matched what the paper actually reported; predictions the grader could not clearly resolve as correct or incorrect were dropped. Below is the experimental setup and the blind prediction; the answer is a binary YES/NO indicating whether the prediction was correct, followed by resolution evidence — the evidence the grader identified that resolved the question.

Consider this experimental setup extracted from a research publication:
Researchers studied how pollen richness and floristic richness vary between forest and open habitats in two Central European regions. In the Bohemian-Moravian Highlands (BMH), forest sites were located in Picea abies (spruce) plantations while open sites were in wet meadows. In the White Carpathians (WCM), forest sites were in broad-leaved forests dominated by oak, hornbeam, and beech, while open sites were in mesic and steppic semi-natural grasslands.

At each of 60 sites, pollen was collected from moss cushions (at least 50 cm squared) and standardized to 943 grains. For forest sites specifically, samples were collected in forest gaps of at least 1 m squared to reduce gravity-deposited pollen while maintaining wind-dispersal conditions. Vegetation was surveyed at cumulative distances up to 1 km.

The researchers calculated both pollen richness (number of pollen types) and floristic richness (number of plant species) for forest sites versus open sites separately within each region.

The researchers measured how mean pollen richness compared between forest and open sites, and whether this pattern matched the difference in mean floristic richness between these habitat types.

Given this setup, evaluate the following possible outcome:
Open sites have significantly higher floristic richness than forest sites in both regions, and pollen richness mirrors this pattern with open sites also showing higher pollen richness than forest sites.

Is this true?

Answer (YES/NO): YES